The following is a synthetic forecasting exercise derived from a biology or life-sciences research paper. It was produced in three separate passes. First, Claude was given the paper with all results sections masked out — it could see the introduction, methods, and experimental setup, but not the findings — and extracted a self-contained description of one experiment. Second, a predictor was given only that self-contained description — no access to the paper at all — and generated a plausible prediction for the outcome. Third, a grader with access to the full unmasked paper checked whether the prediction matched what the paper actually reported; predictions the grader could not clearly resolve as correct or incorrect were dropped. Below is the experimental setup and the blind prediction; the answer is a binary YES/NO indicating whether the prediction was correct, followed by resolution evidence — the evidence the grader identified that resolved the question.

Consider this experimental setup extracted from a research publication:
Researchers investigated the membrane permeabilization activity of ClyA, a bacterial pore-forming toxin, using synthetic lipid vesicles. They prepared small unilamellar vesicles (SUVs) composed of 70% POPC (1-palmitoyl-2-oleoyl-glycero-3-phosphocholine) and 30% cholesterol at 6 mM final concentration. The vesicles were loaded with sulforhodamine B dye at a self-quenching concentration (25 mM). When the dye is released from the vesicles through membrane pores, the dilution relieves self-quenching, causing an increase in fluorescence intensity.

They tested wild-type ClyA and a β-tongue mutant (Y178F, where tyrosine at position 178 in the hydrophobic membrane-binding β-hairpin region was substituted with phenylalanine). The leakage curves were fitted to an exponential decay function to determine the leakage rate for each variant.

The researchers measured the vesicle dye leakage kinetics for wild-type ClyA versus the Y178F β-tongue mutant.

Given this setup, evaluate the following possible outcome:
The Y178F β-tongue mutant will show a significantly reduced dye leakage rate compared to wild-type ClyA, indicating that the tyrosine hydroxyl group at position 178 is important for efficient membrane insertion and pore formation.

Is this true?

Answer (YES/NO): YES